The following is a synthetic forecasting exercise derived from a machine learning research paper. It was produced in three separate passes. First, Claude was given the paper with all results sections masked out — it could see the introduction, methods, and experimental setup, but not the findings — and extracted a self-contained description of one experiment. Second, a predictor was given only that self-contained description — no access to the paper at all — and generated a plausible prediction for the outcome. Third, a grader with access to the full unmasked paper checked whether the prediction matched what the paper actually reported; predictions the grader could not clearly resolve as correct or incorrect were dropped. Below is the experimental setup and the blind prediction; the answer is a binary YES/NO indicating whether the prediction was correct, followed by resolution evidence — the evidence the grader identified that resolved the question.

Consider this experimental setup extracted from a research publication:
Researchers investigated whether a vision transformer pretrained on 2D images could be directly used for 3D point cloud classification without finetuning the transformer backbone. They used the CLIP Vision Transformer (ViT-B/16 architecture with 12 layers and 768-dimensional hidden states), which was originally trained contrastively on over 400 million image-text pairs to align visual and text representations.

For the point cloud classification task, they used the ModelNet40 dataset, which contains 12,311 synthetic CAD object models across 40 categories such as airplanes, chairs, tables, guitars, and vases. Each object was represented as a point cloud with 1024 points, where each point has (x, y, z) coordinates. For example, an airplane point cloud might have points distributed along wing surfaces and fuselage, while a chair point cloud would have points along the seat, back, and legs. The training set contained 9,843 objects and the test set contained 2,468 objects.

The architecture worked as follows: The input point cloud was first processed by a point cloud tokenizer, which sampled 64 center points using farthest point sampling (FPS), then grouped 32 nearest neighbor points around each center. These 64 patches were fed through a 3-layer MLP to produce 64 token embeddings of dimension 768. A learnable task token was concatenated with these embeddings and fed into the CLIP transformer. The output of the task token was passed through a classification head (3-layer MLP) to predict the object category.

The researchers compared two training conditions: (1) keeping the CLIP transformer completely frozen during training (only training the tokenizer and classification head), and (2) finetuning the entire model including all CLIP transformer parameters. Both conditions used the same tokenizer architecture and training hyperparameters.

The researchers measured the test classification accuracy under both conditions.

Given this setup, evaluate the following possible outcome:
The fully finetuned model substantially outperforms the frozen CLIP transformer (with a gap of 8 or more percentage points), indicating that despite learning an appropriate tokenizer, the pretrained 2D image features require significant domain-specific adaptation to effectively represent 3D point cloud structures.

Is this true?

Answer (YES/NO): NO